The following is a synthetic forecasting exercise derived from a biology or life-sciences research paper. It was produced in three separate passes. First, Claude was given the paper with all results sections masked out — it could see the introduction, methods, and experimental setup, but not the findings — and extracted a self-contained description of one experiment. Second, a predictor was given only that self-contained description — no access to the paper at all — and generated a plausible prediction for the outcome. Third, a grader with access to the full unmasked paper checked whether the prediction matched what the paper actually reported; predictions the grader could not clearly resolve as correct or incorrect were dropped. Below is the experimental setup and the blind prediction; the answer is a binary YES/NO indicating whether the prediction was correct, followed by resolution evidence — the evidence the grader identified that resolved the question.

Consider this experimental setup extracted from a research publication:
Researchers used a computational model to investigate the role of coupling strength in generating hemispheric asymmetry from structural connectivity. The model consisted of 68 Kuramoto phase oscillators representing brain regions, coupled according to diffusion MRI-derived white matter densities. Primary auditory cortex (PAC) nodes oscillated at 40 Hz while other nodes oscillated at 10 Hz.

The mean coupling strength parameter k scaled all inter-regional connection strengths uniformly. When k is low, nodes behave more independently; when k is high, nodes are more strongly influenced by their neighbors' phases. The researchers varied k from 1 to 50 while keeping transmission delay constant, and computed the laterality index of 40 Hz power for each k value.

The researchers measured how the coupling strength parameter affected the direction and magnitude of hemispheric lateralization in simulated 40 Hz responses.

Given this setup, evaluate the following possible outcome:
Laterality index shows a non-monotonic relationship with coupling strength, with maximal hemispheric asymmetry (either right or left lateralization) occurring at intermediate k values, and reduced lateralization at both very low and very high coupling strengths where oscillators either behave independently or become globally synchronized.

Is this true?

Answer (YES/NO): NO